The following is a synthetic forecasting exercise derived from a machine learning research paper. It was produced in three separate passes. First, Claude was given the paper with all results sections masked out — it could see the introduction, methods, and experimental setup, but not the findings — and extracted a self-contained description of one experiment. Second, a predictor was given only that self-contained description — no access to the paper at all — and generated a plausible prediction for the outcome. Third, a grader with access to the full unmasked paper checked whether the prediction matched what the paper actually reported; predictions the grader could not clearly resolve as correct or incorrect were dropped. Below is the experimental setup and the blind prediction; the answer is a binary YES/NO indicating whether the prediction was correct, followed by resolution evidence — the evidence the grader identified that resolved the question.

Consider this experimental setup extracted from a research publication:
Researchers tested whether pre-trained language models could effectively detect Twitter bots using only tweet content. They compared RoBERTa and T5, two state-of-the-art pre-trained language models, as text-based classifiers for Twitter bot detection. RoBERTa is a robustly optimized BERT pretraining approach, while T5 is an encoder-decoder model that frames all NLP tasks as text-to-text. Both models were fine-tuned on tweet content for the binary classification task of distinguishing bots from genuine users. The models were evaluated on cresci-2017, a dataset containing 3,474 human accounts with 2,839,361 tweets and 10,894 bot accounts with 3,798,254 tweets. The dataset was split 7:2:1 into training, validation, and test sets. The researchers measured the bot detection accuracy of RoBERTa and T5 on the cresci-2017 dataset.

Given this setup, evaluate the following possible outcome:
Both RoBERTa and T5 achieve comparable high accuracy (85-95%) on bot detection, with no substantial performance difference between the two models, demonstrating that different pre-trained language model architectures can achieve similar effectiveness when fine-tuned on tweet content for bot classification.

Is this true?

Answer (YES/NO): NO